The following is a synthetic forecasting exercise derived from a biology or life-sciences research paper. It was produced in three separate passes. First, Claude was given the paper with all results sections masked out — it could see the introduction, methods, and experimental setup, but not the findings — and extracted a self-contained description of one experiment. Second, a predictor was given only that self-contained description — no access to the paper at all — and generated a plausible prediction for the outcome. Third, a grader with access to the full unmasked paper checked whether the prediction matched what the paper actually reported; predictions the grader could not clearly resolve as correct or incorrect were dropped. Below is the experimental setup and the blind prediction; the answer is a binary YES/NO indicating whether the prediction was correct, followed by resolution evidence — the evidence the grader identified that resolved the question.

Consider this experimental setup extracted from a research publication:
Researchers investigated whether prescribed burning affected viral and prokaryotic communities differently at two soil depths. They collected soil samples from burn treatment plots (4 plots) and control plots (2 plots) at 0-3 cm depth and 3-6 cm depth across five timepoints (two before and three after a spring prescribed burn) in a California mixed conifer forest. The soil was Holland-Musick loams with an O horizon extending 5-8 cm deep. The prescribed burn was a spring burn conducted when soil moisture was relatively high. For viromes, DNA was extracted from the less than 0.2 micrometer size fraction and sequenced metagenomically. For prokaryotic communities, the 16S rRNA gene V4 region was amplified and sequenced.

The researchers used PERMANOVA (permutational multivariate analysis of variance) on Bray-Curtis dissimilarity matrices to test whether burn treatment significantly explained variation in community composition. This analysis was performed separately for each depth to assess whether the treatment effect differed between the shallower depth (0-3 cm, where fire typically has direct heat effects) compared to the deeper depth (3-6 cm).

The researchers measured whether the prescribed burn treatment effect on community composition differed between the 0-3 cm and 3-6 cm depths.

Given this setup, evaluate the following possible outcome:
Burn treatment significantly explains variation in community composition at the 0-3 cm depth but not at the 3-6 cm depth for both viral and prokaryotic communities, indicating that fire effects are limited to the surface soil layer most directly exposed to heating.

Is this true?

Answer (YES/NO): NO